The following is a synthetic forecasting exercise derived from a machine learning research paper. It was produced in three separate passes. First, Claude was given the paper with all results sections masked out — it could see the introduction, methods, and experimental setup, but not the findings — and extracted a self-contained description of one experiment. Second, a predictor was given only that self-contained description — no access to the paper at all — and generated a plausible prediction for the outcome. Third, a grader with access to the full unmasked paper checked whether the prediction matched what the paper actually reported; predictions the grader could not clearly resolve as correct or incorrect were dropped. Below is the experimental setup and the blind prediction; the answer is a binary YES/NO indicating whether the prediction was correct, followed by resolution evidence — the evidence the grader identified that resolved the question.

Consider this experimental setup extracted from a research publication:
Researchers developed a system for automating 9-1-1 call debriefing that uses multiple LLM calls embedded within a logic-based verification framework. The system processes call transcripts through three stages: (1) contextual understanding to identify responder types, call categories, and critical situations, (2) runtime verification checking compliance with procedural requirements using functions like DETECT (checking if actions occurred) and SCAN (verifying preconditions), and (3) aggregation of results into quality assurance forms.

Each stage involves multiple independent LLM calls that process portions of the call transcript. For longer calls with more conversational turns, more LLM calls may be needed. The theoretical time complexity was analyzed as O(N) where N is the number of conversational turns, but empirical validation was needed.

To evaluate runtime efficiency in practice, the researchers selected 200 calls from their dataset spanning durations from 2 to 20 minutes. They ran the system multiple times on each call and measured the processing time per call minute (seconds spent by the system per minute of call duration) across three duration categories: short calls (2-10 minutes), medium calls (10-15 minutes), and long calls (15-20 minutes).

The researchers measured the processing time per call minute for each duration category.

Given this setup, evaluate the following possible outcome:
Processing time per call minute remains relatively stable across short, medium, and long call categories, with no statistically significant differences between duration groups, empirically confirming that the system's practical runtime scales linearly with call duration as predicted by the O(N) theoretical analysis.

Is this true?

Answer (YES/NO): YES